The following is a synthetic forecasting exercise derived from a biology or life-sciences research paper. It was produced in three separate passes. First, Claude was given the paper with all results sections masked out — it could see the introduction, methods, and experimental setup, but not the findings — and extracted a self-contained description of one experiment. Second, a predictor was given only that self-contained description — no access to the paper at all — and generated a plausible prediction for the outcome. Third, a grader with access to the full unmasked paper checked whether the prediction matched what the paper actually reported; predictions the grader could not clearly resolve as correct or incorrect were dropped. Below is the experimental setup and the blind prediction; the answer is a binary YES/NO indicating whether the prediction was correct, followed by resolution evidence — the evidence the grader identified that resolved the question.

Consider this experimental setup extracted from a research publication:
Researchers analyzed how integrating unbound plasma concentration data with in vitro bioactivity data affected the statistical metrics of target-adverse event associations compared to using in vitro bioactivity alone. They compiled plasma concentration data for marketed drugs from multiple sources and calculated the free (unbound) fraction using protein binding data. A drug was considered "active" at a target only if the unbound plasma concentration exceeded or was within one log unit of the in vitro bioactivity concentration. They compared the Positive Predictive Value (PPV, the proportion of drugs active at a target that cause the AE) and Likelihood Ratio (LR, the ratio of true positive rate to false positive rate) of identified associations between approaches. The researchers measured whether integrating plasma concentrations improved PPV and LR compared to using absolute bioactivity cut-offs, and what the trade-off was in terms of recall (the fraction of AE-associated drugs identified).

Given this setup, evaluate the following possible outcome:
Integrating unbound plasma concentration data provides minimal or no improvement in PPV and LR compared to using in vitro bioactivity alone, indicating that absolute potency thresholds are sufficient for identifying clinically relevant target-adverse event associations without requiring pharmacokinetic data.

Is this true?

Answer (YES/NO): NO